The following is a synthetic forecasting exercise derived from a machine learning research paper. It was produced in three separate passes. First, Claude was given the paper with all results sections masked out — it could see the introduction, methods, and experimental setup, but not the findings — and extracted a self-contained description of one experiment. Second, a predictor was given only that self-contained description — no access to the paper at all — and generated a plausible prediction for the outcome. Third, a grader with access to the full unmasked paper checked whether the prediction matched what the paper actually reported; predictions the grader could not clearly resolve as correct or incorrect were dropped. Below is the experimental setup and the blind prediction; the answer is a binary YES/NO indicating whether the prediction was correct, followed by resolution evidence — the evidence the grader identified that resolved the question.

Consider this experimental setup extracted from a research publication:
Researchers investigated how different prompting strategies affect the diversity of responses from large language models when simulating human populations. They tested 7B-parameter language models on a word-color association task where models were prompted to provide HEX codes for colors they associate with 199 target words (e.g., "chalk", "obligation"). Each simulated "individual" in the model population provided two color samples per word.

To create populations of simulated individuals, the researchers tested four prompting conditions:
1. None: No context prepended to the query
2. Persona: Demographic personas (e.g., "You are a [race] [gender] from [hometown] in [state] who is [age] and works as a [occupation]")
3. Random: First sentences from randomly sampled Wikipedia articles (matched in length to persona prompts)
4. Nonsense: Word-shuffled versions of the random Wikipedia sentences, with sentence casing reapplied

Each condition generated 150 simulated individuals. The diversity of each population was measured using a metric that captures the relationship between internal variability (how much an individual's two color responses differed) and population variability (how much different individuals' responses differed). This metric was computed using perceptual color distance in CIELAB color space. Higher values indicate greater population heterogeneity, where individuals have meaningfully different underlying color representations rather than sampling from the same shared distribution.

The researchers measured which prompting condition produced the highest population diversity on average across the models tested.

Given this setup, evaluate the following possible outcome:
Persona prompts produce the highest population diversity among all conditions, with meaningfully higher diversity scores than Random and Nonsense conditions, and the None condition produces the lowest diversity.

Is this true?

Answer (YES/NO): NO